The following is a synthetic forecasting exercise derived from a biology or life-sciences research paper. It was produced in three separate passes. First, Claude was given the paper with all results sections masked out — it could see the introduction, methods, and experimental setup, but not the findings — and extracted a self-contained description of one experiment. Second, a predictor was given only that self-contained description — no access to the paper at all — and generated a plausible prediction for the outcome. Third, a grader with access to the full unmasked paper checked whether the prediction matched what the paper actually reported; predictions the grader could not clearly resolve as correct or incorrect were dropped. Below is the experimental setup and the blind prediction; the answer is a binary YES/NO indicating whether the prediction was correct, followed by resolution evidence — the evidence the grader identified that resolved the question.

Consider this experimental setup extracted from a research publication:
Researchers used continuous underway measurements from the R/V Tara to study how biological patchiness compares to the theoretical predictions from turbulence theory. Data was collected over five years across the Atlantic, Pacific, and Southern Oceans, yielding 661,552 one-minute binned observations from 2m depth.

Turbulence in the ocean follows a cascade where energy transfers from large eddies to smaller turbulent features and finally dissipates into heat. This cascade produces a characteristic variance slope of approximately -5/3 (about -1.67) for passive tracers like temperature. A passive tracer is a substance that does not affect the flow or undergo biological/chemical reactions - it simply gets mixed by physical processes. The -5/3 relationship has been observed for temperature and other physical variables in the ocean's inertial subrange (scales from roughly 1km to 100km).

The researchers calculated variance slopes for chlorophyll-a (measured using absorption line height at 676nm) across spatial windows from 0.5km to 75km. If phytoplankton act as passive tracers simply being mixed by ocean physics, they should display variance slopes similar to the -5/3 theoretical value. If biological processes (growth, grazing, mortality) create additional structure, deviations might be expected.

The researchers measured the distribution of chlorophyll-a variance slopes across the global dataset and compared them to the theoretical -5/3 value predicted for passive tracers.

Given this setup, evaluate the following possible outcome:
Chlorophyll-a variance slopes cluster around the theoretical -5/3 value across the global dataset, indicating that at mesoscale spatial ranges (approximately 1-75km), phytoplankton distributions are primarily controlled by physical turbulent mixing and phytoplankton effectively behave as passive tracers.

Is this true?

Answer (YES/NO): NO